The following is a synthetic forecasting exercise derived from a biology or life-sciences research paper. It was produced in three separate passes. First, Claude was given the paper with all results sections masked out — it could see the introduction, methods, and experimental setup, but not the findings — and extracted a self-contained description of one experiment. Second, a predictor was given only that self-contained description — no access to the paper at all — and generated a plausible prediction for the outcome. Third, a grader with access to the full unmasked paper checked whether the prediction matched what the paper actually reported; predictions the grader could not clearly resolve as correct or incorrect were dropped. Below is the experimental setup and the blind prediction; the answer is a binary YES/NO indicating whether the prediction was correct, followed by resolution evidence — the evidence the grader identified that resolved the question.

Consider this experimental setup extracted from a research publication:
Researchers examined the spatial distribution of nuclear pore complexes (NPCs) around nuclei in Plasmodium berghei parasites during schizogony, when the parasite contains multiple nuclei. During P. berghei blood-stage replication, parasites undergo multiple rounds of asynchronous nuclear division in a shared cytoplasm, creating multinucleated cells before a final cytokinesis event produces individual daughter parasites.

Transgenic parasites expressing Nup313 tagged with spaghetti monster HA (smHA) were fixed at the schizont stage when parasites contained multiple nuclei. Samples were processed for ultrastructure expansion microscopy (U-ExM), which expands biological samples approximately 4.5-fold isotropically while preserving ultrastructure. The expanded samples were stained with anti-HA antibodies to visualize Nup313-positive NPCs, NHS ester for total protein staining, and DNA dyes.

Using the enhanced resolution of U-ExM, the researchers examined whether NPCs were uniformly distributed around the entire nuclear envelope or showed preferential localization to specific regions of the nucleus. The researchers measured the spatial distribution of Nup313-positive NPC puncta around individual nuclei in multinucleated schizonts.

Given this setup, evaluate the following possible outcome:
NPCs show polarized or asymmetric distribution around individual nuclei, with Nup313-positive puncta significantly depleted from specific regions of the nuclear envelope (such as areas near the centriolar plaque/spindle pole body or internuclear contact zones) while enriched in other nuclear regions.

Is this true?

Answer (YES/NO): NO